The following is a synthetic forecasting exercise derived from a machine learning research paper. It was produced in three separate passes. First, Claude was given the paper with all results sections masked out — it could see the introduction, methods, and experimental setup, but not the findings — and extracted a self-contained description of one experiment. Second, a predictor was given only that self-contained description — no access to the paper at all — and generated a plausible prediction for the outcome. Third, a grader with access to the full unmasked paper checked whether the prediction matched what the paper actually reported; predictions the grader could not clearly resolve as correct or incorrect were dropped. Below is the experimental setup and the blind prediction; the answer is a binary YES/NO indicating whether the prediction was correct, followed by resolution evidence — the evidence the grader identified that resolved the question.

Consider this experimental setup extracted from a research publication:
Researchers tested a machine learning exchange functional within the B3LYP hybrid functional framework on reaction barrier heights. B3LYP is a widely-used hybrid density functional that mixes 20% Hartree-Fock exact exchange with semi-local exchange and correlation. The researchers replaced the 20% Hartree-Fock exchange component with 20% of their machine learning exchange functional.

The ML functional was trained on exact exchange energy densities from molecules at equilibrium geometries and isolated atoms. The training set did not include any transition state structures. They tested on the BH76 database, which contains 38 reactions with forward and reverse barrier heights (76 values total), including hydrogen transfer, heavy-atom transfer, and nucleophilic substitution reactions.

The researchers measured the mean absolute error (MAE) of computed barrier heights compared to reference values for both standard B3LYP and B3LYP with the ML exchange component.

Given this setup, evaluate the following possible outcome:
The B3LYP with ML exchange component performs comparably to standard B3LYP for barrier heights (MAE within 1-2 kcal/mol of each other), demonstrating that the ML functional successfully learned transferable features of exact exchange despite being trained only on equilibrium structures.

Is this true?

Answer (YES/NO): NO